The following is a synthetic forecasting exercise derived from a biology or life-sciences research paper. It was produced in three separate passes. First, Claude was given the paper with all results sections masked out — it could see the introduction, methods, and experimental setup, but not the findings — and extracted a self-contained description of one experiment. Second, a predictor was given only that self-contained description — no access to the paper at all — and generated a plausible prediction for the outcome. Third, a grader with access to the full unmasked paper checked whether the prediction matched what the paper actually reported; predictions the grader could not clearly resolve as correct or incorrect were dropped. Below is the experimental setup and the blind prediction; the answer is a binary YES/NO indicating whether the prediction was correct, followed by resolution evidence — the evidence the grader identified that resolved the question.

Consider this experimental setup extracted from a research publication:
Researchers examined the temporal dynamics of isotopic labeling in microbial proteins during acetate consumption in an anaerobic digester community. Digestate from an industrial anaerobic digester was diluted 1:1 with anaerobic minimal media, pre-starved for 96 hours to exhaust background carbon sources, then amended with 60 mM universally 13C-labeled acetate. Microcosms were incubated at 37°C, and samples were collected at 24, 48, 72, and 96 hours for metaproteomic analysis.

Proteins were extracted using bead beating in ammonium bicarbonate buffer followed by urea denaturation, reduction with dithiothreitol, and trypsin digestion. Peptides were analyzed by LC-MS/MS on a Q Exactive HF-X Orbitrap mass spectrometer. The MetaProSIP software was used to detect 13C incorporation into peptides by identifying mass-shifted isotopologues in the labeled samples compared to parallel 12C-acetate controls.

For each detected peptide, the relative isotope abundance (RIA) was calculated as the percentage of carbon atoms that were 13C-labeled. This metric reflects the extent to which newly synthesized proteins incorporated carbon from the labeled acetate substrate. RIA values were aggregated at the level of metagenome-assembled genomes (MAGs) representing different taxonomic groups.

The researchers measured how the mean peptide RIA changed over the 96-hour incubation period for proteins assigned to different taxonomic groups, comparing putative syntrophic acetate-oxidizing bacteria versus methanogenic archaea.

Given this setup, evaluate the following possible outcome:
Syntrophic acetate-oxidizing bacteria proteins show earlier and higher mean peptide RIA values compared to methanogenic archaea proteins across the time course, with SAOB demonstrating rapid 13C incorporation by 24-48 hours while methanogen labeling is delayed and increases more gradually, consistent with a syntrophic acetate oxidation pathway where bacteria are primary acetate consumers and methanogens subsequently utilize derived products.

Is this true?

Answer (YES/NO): NO